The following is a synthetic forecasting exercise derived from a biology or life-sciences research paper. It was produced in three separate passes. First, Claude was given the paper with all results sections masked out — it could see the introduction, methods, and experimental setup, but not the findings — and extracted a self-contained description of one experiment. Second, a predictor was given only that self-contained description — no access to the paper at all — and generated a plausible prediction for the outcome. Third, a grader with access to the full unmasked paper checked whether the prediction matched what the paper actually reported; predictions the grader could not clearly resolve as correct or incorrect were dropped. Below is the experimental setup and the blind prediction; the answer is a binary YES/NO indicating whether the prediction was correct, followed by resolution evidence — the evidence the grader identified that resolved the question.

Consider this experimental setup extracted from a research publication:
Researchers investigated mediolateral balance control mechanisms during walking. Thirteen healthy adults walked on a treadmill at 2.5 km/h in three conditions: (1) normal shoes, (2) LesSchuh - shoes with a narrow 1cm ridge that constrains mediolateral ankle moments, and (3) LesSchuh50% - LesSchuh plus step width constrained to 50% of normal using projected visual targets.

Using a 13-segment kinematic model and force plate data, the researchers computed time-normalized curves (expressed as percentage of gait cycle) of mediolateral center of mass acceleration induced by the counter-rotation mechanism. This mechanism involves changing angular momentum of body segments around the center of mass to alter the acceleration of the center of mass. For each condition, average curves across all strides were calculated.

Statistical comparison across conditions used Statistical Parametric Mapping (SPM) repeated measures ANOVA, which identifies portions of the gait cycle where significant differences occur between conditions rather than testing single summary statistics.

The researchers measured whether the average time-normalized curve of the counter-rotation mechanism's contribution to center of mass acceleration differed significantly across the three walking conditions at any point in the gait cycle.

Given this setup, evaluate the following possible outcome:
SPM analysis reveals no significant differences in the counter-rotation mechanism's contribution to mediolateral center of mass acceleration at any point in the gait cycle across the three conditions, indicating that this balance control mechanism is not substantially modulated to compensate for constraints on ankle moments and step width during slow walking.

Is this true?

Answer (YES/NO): NO